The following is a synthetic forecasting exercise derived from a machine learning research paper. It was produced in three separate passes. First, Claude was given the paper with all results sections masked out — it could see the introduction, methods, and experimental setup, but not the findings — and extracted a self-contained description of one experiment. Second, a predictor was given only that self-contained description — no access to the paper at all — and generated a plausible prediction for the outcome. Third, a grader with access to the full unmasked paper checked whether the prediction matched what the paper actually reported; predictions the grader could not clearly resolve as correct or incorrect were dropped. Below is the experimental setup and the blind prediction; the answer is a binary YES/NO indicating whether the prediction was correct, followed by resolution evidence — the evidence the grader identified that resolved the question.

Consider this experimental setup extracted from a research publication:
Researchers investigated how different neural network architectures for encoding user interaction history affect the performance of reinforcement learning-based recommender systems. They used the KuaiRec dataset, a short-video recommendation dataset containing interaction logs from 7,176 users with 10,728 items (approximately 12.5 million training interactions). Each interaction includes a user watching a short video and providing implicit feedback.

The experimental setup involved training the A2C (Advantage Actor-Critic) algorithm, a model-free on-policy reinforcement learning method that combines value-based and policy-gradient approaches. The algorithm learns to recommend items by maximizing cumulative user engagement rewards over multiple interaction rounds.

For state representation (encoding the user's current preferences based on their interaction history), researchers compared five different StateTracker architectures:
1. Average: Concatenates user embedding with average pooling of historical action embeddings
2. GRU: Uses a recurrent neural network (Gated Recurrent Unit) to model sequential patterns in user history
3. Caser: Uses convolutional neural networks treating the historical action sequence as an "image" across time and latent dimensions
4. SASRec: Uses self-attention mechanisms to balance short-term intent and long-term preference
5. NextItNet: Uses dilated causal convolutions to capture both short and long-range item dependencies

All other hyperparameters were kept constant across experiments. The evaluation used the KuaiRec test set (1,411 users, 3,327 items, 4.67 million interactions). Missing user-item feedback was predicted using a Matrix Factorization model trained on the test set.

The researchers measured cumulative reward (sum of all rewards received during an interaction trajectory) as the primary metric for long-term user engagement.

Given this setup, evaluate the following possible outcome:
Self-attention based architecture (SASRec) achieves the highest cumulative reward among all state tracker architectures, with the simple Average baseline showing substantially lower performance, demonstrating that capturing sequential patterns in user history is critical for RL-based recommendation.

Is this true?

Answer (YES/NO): NO